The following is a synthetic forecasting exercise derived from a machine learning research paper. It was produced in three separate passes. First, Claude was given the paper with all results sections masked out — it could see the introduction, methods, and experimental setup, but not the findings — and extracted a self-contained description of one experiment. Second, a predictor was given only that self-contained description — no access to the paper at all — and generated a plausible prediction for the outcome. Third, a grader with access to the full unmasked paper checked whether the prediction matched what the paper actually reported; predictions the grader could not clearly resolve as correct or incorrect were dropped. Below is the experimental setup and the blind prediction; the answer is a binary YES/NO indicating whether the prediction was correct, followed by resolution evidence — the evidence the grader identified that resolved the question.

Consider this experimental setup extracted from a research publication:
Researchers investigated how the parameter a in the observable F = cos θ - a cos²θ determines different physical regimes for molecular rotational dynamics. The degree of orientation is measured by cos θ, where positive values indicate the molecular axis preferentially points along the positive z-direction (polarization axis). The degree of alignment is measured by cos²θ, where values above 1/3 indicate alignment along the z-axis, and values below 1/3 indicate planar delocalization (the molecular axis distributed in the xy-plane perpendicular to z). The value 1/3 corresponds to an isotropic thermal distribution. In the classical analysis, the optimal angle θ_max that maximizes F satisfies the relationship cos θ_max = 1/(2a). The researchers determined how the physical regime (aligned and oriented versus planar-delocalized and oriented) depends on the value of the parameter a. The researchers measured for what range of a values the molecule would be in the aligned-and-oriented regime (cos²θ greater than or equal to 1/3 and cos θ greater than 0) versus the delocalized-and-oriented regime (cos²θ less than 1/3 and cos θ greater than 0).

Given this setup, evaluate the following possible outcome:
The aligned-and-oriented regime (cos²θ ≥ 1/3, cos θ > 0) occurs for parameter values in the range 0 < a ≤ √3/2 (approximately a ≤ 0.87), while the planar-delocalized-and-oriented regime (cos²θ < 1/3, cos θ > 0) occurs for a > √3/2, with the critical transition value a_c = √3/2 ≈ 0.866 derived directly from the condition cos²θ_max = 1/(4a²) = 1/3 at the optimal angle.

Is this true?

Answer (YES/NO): NO